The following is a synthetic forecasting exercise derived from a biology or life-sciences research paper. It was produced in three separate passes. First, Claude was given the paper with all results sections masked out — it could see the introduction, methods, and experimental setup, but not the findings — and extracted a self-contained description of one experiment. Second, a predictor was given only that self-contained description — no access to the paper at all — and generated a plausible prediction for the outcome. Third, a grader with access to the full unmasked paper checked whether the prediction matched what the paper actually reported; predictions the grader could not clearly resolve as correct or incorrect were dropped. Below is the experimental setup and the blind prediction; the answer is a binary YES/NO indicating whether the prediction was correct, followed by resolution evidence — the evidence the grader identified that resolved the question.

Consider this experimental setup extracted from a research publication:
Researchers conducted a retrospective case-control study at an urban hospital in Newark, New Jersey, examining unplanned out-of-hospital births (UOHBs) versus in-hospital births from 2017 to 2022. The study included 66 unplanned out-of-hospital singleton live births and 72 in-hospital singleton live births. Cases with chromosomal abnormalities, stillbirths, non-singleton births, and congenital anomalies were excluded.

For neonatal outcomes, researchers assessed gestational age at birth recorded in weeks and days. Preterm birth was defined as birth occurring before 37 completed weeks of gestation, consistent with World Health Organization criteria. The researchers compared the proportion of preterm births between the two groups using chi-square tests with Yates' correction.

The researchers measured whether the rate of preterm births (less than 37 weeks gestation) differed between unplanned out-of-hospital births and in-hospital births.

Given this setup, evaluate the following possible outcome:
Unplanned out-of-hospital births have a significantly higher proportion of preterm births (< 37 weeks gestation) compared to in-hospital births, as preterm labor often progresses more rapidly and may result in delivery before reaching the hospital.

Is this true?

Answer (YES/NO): YES